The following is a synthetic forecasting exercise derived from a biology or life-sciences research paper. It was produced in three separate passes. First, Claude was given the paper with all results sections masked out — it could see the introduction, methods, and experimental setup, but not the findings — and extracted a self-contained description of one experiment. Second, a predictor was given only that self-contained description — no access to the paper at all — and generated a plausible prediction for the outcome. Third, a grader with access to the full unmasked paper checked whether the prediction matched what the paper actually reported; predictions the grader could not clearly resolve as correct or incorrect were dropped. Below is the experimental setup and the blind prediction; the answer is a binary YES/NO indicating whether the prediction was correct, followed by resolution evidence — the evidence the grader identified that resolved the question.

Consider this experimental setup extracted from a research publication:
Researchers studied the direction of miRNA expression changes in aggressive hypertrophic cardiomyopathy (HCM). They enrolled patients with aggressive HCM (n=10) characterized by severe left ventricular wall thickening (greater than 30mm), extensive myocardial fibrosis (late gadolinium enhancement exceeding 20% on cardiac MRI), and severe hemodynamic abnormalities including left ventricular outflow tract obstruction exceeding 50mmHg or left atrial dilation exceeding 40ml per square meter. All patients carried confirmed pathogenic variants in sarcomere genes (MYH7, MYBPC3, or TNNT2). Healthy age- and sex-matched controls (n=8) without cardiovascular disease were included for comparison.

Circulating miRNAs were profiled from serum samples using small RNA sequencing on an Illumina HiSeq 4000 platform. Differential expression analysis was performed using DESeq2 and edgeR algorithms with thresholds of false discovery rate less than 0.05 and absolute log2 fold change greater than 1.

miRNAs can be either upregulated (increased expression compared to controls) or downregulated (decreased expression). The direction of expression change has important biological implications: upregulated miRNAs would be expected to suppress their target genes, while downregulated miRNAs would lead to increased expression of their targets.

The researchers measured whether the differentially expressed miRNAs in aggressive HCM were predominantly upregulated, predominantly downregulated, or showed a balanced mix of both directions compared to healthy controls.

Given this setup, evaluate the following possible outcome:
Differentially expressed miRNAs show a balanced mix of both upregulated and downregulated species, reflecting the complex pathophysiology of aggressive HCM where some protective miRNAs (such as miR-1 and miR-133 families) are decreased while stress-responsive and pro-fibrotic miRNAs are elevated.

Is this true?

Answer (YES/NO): NO